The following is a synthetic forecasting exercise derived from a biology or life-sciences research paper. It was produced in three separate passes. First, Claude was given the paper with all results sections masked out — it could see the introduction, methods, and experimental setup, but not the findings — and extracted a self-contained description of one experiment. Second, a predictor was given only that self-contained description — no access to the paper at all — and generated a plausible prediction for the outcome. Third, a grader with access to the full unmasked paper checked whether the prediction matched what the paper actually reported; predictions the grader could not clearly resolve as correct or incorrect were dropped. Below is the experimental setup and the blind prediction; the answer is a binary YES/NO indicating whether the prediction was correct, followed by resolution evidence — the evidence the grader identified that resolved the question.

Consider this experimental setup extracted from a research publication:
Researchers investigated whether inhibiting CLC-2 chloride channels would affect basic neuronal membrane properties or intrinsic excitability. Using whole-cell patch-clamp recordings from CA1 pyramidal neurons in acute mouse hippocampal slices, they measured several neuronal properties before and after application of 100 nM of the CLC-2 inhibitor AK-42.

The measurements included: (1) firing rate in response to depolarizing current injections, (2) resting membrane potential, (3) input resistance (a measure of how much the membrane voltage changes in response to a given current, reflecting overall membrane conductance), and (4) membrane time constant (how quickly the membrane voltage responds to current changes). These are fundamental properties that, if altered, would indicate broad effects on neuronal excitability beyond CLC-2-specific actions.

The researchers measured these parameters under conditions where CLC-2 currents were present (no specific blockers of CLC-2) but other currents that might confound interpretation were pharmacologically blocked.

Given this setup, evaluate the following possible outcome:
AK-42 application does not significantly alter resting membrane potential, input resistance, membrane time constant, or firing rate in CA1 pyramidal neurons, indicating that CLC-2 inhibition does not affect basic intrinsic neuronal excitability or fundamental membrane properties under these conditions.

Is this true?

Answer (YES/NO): YES